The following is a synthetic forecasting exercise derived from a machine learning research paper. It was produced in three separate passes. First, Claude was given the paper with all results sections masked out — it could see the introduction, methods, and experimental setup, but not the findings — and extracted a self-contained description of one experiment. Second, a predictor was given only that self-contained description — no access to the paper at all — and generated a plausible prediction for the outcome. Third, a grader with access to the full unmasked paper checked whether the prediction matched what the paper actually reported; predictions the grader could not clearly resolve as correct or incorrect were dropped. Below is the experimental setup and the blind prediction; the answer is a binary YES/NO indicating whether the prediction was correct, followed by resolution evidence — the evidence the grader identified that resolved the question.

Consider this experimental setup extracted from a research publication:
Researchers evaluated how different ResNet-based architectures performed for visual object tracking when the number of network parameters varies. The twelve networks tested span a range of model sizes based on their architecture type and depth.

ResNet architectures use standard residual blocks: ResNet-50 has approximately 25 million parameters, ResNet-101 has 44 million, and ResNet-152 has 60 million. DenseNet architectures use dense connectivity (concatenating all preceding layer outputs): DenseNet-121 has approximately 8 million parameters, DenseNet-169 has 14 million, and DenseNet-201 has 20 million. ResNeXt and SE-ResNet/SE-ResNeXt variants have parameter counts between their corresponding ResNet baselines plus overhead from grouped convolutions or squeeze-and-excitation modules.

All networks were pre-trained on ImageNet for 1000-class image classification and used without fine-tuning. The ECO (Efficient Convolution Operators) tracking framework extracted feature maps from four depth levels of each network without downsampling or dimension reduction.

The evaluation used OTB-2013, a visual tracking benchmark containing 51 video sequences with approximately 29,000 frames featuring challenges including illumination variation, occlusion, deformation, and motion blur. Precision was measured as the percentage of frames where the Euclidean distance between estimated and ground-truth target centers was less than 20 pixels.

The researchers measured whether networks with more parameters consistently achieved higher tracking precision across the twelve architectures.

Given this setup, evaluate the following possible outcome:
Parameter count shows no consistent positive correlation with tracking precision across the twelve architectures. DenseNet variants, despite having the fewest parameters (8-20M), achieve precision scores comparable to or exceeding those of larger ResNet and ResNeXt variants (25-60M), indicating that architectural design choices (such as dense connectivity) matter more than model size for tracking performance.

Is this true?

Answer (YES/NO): YES